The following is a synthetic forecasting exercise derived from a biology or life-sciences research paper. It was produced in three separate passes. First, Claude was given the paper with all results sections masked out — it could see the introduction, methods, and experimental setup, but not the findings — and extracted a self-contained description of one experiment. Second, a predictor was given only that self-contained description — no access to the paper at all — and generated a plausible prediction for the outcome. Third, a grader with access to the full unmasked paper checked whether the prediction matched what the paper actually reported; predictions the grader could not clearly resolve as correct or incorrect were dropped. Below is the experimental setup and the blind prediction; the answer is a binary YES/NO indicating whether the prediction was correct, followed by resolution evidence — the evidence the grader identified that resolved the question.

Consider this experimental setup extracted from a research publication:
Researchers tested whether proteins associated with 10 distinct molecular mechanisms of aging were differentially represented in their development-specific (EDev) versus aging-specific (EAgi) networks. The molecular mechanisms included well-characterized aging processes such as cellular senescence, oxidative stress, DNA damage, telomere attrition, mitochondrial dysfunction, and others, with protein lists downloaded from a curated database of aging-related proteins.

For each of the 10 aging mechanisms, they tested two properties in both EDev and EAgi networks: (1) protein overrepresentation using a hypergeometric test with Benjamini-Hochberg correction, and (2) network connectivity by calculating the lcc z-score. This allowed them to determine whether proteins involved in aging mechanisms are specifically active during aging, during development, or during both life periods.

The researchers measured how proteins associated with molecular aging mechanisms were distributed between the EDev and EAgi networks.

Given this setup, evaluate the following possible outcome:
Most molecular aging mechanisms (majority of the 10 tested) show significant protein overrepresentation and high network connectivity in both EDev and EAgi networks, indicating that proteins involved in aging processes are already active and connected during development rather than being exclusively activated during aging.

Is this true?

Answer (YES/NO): NO